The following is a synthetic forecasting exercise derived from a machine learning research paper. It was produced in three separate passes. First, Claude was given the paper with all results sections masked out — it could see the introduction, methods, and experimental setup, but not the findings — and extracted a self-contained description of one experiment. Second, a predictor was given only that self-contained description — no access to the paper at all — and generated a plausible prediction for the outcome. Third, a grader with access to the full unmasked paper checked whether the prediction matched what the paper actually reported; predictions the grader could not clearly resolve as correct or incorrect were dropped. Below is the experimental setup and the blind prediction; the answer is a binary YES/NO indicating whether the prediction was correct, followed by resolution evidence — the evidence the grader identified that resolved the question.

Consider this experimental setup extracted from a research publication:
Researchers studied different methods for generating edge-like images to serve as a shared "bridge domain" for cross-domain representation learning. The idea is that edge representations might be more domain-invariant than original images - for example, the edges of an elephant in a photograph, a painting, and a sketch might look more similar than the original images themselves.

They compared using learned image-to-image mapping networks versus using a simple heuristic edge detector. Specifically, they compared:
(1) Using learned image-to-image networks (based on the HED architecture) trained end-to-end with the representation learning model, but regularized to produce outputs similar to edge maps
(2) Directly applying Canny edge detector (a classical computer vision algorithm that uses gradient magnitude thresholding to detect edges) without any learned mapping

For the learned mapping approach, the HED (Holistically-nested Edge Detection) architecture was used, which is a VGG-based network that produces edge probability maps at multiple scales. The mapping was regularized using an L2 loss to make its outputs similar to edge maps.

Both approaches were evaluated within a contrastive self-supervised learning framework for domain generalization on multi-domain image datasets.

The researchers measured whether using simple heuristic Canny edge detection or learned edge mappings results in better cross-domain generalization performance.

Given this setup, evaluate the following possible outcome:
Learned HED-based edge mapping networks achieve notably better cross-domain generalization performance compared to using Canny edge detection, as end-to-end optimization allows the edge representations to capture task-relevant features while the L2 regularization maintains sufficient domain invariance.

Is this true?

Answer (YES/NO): YES